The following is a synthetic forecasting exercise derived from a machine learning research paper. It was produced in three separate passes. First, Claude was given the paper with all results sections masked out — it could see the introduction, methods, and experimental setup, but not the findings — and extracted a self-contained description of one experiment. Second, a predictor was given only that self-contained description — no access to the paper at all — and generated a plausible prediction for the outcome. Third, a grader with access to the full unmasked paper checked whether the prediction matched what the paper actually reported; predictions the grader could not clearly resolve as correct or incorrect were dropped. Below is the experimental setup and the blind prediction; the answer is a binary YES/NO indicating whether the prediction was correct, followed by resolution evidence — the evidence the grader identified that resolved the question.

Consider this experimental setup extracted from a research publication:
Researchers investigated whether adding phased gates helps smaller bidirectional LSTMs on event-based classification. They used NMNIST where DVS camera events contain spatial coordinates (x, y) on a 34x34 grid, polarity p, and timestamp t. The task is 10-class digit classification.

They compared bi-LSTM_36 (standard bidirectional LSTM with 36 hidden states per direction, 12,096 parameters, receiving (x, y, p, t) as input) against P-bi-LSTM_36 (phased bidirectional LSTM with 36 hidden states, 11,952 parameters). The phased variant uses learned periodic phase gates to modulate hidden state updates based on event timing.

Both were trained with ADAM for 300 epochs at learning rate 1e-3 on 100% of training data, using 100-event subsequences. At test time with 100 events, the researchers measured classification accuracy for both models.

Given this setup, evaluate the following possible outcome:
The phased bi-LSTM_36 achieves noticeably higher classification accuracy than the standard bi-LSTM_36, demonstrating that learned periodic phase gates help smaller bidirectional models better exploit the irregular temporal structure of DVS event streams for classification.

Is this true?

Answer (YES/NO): NO